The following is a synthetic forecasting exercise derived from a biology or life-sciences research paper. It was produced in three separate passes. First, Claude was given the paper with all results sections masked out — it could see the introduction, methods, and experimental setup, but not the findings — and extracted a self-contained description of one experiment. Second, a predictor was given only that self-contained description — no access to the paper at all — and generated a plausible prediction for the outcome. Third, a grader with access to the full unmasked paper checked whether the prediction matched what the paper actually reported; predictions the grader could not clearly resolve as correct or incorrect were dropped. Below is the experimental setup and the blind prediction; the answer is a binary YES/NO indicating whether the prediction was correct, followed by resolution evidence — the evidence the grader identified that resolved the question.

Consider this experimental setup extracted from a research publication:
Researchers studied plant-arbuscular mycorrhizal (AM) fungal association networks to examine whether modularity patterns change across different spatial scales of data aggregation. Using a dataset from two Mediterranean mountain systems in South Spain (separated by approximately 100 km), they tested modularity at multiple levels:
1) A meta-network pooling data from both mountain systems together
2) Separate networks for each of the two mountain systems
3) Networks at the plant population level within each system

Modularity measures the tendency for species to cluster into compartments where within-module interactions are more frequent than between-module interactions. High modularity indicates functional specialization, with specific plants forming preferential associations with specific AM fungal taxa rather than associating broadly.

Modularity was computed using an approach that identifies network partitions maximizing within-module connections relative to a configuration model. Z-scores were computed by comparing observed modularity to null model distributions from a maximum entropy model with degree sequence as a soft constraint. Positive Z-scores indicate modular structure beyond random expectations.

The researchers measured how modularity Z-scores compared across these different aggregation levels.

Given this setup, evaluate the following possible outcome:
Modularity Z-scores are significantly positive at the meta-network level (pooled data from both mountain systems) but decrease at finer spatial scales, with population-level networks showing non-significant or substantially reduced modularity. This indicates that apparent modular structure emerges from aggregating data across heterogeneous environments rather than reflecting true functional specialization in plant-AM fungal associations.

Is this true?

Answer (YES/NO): NO